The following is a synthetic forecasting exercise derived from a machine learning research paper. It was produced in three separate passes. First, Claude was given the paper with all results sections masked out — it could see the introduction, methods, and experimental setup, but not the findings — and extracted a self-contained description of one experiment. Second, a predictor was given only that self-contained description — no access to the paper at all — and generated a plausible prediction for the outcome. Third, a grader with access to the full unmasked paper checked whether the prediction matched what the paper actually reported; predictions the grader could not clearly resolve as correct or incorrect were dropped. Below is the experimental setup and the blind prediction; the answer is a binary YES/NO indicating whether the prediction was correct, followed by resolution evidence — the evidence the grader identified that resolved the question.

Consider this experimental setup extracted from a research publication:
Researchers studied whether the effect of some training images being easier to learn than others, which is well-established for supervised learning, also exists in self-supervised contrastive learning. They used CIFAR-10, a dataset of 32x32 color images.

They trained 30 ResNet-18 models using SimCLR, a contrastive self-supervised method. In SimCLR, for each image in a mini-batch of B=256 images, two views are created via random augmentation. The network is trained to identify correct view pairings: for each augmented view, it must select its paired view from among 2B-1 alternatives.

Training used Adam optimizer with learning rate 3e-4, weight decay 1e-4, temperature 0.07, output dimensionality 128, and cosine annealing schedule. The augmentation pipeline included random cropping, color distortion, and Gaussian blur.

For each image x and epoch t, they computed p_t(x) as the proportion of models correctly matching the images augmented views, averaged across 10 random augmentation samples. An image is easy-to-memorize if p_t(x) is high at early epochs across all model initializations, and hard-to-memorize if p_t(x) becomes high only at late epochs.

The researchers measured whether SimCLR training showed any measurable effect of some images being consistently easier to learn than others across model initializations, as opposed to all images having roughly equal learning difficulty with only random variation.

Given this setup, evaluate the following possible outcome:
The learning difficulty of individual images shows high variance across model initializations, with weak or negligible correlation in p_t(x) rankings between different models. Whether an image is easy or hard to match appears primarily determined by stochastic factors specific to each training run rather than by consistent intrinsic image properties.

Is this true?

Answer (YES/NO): NO